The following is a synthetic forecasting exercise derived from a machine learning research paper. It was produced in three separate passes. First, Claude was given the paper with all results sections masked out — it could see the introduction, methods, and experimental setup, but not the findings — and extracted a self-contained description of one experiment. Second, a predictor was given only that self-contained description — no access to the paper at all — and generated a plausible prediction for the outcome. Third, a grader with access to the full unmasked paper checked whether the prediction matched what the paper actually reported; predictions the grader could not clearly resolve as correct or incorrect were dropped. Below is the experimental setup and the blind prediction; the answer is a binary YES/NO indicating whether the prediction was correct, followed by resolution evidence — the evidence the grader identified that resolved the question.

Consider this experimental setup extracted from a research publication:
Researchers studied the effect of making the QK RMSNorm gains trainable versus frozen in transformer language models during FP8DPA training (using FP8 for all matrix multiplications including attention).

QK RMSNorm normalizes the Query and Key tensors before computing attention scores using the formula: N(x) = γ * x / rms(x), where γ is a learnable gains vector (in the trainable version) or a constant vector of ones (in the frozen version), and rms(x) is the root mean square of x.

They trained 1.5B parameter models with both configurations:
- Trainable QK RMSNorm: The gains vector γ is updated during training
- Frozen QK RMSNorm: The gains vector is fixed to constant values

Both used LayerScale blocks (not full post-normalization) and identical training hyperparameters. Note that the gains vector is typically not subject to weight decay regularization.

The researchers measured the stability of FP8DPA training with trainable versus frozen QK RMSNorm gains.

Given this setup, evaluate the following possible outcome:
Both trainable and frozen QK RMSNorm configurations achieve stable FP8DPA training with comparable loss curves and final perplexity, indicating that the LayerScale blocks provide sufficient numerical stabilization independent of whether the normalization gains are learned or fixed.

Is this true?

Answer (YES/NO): NO